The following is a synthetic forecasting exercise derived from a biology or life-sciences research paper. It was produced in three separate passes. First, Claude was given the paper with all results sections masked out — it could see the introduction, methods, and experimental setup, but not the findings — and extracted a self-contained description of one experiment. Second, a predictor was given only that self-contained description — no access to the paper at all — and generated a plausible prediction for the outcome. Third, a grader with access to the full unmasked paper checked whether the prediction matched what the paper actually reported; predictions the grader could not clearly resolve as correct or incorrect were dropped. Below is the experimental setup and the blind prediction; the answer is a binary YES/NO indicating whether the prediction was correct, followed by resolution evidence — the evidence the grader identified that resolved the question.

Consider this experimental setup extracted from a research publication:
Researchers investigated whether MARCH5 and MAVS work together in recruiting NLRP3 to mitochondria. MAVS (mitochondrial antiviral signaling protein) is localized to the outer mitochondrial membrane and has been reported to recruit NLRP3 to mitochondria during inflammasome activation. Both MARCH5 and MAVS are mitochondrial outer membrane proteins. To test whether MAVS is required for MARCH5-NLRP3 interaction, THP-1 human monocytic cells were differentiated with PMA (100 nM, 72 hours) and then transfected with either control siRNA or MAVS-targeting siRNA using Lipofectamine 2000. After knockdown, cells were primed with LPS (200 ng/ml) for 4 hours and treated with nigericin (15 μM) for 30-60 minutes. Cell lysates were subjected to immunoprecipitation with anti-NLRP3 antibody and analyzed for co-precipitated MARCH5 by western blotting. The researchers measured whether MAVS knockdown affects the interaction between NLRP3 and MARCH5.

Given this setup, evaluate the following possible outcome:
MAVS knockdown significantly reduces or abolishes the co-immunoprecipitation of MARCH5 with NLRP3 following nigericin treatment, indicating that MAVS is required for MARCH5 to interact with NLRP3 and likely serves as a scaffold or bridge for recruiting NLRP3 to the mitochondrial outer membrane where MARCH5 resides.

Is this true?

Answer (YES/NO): YES